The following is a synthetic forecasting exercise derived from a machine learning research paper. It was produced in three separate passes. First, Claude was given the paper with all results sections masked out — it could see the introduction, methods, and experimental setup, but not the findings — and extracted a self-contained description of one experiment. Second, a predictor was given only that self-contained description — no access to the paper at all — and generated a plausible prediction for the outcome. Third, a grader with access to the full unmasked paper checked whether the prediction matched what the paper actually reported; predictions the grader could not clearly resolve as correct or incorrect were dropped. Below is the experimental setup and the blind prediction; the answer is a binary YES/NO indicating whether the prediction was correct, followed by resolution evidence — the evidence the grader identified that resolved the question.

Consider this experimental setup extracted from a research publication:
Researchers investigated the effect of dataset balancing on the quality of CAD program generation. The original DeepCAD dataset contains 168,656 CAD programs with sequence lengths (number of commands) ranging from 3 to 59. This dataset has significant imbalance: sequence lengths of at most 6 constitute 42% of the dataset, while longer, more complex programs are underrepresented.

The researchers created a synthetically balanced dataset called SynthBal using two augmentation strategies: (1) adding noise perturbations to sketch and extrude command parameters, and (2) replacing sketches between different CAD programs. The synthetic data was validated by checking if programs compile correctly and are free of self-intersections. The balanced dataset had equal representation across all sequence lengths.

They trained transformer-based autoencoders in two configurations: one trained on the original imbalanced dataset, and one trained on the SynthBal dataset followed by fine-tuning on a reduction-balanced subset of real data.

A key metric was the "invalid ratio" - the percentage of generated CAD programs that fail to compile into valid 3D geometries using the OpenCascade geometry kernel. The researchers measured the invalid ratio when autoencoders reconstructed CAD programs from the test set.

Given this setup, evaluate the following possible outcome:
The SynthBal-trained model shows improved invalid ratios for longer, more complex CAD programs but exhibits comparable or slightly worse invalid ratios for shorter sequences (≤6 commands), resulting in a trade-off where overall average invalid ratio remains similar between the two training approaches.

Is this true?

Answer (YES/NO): NO